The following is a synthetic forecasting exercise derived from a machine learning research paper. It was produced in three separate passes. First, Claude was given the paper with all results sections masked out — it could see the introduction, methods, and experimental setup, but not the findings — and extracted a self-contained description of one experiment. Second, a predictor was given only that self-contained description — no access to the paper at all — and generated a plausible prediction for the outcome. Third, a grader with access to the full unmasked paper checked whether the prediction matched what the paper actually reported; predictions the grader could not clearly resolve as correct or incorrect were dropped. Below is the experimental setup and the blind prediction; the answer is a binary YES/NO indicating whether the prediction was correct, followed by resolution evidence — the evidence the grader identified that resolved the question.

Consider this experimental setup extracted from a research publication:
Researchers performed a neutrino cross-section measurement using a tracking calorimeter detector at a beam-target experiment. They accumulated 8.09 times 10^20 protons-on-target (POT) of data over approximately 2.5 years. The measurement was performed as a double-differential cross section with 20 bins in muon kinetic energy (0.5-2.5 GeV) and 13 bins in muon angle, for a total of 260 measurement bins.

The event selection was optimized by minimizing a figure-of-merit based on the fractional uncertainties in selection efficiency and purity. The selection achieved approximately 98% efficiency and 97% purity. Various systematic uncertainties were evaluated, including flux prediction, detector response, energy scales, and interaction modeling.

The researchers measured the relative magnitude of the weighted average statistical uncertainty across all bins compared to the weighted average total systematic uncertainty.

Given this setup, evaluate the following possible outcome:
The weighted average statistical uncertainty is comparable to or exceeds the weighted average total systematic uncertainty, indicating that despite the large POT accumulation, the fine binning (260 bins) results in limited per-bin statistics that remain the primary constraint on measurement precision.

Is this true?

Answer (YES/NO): NO